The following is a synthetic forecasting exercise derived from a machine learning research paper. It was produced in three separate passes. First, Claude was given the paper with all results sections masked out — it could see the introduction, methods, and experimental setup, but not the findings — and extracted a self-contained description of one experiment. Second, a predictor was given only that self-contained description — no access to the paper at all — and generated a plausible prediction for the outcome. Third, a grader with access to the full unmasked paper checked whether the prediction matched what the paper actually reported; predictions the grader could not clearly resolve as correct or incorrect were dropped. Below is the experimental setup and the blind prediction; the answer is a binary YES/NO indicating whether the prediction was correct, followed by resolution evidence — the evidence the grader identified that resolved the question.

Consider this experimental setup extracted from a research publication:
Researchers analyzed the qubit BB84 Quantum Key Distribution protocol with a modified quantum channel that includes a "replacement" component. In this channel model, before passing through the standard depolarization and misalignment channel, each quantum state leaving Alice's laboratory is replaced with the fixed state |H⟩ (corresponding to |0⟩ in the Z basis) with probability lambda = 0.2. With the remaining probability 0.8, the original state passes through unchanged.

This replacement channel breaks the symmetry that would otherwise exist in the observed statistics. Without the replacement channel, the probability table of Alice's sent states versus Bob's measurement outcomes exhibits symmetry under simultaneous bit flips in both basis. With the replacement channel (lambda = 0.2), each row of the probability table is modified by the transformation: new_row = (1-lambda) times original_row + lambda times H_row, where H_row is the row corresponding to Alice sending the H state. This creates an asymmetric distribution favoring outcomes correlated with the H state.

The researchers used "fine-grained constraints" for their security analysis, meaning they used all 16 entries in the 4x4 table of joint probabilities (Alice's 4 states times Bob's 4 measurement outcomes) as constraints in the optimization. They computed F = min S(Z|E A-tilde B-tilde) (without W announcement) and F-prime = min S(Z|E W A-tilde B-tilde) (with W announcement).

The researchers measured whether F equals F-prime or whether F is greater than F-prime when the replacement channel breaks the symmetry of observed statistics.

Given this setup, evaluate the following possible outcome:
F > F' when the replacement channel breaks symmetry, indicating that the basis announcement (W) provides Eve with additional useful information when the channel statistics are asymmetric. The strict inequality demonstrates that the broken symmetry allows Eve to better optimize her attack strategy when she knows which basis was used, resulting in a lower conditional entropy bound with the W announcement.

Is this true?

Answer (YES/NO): YES